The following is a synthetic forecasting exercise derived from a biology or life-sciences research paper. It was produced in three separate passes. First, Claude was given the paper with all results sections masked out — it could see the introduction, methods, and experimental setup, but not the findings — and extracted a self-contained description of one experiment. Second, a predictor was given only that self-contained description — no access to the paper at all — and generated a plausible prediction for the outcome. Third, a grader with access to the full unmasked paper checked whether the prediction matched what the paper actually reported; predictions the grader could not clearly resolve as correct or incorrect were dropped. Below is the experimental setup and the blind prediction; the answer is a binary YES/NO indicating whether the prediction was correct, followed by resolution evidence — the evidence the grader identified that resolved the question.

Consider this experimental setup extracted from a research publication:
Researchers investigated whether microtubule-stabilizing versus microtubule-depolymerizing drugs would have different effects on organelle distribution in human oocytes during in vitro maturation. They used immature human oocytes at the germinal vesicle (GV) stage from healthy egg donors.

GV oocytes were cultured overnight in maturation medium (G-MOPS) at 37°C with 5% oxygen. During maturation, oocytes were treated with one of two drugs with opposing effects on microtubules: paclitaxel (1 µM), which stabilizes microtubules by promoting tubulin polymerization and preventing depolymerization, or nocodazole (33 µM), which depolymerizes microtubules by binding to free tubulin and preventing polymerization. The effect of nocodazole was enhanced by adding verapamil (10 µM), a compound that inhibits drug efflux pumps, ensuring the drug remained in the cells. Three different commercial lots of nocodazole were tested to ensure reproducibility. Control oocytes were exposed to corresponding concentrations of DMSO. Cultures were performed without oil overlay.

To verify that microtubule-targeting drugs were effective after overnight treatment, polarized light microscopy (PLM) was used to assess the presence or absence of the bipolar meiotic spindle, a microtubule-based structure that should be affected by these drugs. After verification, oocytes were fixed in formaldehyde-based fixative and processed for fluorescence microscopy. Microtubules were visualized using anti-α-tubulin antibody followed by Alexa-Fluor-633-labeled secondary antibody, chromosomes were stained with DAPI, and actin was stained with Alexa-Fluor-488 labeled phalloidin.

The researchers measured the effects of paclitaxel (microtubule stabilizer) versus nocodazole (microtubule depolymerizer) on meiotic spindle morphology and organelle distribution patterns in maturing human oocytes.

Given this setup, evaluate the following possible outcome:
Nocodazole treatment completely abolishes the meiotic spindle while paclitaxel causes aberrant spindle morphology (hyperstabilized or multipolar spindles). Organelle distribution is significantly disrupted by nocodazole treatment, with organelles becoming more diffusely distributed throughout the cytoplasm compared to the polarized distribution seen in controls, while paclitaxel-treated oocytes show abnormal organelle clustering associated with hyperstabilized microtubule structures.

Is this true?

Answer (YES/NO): NO